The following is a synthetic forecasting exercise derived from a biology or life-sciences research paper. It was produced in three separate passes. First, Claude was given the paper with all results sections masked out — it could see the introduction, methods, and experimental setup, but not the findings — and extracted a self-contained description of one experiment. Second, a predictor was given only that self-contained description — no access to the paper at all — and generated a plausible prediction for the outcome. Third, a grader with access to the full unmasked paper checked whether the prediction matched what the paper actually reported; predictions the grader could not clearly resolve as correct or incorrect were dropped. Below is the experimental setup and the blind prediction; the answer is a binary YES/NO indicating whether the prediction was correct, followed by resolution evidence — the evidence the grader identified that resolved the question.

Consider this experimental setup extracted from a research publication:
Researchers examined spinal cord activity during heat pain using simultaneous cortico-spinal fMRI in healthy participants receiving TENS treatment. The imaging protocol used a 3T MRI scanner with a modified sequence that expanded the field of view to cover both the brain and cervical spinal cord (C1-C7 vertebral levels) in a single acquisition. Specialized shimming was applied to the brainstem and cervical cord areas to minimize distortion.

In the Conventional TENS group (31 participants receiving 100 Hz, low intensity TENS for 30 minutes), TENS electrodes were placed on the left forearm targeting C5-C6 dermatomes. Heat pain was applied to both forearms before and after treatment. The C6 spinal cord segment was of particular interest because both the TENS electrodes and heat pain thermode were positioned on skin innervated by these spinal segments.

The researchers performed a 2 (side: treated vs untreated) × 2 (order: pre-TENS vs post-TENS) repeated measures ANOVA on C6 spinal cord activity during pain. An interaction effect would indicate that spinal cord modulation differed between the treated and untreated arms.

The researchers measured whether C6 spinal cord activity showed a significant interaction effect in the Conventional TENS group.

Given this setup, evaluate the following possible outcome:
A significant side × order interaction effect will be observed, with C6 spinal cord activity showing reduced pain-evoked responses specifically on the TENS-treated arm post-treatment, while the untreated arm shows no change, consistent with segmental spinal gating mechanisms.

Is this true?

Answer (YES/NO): NO